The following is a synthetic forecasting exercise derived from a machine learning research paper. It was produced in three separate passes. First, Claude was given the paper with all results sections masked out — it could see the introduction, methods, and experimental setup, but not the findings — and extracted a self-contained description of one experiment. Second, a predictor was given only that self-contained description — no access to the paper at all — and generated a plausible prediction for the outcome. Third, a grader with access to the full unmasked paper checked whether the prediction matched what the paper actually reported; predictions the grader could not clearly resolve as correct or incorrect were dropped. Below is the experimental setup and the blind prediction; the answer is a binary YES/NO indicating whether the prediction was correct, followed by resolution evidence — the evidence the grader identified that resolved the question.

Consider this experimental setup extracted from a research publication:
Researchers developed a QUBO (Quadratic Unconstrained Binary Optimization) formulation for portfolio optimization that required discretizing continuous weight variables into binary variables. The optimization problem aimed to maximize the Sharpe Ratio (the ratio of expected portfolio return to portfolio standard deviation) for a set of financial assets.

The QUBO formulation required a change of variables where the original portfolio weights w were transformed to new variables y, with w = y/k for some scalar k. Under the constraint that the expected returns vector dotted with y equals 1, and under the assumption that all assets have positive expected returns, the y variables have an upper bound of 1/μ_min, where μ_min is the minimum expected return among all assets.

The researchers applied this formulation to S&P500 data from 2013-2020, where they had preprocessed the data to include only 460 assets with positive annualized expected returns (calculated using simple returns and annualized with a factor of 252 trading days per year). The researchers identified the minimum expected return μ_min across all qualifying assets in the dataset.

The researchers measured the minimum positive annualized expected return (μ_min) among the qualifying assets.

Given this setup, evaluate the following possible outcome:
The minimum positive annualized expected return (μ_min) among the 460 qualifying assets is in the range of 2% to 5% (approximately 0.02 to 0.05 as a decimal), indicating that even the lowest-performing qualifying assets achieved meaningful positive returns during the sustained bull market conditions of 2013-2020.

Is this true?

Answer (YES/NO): NO